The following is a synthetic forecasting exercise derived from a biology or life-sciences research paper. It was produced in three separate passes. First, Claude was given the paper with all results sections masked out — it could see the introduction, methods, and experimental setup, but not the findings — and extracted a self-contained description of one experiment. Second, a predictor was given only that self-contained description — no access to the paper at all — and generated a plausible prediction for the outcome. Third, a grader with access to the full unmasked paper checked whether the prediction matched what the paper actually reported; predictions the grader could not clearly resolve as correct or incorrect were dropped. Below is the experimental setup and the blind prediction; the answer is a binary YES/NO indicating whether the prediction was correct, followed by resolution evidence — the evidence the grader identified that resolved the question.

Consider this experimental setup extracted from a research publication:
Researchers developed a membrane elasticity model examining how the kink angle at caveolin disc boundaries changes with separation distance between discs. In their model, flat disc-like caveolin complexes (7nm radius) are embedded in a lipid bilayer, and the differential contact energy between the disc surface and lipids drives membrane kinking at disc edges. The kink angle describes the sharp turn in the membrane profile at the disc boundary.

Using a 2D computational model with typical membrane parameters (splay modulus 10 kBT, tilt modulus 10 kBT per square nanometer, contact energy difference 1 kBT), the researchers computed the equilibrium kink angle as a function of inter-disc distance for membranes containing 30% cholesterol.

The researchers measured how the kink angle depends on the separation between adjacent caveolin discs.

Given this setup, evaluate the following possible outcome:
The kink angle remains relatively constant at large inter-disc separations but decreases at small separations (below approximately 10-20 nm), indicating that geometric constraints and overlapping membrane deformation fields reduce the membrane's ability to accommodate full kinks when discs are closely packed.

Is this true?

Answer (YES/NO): NO